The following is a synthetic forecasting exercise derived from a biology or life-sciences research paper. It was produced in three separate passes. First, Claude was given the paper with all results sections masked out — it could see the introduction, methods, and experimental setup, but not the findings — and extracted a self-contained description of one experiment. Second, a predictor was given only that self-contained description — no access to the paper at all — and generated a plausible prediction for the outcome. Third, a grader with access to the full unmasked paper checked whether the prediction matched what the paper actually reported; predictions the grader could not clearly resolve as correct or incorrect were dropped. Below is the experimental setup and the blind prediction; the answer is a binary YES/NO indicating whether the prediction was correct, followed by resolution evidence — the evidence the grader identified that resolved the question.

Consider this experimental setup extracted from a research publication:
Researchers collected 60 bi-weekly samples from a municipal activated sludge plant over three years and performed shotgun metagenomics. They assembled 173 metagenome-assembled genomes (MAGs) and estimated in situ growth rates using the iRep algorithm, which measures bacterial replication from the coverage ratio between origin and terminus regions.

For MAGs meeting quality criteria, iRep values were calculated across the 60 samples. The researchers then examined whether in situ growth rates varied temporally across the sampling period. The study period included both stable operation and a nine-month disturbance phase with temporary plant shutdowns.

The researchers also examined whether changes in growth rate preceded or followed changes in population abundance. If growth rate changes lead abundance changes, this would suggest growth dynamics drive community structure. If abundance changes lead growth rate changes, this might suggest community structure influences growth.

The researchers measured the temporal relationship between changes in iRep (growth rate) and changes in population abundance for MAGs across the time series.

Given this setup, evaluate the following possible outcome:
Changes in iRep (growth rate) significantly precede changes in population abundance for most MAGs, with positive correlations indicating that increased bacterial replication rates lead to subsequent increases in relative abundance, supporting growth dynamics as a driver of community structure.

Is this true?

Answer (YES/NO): NO